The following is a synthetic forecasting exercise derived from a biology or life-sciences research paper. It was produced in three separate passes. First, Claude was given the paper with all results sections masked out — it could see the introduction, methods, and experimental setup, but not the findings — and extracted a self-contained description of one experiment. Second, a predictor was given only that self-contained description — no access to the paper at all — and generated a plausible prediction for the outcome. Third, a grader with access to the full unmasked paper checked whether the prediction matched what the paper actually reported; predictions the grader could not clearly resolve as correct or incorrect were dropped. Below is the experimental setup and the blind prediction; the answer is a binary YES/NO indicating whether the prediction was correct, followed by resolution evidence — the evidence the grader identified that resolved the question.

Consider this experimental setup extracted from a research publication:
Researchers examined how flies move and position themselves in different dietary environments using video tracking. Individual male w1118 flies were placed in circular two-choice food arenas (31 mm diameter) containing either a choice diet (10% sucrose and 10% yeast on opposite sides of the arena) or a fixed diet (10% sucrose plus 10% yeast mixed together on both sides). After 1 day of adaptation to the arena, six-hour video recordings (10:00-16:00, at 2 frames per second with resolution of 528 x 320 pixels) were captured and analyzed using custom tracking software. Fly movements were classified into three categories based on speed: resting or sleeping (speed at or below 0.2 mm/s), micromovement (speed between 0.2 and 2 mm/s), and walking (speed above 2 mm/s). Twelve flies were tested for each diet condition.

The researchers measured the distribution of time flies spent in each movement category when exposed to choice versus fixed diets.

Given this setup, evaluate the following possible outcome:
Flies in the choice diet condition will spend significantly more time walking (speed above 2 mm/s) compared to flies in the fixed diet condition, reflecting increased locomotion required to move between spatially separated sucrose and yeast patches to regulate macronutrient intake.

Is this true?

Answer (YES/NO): YES